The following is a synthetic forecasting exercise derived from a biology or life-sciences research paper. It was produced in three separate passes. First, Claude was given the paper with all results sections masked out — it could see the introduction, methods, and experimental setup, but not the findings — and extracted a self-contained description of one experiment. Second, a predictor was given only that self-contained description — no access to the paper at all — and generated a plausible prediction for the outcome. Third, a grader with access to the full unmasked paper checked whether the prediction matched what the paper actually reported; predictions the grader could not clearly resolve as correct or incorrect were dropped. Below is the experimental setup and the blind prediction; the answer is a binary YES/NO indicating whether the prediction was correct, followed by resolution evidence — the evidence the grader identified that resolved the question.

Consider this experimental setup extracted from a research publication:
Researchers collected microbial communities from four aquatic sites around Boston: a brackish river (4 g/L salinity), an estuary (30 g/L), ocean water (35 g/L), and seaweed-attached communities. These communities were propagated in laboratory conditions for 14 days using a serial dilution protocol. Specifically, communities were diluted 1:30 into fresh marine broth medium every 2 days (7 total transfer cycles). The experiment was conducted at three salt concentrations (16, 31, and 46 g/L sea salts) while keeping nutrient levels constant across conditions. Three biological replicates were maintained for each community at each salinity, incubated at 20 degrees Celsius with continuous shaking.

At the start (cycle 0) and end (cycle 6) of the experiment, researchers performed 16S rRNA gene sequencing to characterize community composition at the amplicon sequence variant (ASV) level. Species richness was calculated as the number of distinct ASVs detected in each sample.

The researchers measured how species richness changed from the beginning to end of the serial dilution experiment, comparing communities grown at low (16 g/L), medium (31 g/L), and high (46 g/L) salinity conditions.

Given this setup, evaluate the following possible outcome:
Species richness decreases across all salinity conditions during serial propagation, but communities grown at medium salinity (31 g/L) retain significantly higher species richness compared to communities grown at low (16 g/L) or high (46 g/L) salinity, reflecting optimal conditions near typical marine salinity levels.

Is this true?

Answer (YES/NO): NO